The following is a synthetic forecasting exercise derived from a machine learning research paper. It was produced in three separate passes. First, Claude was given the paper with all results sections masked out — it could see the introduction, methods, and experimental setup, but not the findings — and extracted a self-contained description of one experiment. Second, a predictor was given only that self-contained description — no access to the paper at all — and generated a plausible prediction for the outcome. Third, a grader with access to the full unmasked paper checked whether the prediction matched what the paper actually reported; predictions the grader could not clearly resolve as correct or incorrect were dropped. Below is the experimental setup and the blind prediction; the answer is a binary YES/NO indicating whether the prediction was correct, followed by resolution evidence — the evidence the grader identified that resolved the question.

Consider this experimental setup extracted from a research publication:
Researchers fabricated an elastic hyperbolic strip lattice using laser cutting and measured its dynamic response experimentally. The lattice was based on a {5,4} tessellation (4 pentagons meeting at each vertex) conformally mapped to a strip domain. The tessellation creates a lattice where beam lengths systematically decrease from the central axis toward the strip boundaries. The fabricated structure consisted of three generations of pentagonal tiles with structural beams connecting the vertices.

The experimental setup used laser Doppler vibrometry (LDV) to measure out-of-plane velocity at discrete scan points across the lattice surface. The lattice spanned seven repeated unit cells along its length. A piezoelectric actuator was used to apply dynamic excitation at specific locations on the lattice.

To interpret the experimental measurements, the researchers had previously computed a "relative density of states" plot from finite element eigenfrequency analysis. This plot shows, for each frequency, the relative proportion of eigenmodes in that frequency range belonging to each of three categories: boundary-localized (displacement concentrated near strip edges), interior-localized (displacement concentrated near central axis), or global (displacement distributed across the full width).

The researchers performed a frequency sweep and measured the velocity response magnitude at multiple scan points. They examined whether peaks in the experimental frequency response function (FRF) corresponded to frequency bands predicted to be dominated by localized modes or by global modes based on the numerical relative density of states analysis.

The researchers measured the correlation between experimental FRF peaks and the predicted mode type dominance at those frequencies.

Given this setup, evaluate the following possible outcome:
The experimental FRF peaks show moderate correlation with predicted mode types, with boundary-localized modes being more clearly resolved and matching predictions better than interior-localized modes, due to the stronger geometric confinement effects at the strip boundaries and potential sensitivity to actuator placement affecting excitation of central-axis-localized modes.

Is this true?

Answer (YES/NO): NO